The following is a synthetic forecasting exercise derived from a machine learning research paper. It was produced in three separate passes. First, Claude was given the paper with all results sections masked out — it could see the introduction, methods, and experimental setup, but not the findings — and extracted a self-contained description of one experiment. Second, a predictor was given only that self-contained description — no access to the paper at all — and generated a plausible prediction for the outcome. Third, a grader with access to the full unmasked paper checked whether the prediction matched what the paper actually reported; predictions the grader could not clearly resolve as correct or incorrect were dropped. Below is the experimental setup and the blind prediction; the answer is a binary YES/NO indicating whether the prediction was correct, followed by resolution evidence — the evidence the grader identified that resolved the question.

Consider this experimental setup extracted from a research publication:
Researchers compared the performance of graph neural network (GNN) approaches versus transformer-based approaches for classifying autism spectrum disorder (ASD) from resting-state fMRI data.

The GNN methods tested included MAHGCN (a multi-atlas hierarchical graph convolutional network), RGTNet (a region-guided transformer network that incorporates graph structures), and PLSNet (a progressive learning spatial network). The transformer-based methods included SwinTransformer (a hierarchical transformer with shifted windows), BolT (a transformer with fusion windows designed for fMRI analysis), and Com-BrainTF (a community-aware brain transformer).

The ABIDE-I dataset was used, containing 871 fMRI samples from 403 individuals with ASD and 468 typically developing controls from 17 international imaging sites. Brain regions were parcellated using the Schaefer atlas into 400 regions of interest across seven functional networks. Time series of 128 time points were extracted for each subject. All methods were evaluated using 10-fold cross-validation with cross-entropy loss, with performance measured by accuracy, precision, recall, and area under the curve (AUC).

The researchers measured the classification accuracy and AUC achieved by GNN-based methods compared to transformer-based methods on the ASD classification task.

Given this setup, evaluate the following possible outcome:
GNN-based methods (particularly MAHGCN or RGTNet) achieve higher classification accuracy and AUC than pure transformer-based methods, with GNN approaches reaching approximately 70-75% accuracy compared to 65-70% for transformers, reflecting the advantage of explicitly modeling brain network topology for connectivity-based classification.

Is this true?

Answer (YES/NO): NO